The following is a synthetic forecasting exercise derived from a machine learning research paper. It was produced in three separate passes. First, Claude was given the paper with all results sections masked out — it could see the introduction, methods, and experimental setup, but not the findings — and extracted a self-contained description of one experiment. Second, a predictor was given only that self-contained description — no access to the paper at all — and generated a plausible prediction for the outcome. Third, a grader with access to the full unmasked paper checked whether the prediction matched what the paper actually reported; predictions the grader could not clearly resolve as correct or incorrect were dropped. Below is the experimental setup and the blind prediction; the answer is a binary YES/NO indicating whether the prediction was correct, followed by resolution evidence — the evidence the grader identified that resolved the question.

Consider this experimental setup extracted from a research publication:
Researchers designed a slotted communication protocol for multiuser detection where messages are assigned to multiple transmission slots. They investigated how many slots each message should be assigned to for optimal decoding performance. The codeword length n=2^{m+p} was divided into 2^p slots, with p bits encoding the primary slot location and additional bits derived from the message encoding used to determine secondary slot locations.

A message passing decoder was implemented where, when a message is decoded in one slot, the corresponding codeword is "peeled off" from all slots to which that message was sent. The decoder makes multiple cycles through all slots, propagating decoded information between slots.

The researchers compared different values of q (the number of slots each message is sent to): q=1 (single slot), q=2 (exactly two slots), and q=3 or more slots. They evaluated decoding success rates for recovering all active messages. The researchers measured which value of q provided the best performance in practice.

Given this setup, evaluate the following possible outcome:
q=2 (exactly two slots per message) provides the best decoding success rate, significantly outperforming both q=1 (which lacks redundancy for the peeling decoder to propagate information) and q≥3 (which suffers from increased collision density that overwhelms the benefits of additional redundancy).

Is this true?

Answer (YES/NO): YES